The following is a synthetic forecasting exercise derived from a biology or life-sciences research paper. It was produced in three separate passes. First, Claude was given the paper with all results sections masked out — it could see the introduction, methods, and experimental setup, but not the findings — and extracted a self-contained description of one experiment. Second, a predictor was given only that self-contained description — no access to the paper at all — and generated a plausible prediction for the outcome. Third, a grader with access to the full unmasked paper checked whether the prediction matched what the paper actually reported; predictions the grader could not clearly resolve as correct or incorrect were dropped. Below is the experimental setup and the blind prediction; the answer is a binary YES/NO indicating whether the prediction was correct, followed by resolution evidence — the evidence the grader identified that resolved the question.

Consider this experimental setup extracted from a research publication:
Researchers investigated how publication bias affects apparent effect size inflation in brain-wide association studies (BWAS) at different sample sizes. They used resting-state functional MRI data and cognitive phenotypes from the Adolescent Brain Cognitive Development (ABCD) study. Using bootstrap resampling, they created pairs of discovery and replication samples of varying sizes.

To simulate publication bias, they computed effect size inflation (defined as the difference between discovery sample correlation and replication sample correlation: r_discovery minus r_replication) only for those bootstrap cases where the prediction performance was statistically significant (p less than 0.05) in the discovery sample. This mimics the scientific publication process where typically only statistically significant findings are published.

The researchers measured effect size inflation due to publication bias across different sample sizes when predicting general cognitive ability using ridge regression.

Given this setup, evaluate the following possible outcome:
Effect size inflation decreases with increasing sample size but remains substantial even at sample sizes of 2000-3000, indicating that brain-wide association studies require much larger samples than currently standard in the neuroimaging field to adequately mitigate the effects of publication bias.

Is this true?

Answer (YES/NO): NO